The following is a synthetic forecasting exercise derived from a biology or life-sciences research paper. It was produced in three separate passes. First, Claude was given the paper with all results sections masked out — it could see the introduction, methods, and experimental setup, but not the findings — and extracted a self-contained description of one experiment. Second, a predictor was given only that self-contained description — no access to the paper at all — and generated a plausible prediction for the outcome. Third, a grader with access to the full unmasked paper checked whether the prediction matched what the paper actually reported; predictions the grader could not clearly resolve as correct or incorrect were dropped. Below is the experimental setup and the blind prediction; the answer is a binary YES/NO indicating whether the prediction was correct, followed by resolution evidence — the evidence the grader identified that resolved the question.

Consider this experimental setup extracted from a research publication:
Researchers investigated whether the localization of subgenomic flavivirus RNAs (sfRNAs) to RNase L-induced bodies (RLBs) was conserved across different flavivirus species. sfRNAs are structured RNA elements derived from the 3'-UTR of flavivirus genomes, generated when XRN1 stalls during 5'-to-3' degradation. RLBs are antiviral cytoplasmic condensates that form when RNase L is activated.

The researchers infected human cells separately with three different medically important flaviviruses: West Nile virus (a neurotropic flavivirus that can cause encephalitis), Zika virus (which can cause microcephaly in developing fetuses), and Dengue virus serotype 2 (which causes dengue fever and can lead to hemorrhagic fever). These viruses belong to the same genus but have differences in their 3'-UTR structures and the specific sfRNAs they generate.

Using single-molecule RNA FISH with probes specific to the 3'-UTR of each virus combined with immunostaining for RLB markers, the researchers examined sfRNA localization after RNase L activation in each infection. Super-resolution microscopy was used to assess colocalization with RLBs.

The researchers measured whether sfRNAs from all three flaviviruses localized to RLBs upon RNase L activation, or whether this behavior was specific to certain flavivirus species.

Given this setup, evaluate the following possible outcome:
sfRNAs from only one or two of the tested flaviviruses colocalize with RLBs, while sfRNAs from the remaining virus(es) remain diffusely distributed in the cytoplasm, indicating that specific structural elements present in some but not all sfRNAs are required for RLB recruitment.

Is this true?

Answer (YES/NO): NO